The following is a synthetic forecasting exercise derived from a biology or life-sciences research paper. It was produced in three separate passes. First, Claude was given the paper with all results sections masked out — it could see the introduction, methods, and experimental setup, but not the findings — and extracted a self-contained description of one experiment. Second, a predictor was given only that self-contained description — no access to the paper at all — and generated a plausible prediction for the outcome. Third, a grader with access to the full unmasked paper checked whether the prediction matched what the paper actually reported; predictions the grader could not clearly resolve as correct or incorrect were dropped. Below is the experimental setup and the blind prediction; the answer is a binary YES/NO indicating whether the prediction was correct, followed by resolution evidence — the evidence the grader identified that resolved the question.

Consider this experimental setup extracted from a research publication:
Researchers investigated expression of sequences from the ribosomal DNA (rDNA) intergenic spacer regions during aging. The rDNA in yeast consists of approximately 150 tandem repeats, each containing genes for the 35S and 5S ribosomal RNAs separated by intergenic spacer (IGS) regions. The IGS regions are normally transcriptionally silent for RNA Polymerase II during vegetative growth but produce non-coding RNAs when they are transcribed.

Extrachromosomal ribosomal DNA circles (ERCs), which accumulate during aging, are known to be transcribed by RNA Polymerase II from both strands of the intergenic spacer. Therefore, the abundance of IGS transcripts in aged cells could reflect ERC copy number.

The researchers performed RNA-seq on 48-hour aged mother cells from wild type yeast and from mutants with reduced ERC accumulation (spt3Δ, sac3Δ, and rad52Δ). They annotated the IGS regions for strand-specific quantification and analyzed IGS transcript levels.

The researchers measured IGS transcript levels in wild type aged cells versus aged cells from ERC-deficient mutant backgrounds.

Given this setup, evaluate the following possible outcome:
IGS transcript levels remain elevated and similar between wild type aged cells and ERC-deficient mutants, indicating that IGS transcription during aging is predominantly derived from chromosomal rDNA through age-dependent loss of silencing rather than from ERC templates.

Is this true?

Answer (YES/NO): NO